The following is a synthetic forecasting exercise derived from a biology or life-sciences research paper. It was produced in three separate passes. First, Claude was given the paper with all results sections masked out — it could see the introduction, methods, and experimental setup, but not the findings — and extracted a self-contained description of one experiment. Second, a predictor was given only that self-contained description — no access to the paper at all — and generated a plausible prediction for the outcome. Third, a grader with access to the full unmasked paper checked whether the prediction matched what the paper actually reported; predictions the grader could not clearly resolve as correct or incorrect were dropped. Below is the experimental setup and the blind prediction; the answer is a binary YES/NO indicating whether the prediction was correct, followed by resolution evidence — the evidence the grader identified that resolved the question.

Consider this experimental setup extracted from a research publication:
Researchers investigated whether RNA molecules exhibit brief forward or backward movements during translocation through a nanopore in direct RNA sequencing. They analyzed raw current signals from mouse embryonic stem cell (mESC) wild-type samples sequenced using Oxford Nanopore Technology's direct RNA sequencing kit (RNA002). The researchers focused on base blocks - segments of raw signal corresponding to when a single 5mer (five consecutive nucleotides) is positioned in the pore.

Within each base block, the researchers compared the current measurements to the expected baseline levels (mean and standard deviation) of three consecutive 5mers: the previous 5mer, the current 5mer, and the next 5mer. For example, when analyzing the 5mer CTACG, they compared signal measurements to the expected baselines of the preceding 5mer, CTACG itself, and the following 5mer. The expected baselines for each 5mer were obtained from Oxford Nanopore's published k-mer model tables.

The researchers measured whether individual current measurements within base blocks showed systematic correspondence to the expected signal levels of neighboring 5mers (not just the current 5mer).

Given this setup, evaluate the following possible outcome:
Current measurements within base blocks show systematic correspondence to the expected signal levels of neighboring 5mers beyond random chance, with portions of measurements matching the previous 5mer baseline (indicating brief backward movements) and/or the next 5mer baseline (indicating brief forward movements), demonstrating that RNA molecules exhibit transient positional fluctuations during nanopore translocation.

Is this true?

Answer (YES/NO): YES